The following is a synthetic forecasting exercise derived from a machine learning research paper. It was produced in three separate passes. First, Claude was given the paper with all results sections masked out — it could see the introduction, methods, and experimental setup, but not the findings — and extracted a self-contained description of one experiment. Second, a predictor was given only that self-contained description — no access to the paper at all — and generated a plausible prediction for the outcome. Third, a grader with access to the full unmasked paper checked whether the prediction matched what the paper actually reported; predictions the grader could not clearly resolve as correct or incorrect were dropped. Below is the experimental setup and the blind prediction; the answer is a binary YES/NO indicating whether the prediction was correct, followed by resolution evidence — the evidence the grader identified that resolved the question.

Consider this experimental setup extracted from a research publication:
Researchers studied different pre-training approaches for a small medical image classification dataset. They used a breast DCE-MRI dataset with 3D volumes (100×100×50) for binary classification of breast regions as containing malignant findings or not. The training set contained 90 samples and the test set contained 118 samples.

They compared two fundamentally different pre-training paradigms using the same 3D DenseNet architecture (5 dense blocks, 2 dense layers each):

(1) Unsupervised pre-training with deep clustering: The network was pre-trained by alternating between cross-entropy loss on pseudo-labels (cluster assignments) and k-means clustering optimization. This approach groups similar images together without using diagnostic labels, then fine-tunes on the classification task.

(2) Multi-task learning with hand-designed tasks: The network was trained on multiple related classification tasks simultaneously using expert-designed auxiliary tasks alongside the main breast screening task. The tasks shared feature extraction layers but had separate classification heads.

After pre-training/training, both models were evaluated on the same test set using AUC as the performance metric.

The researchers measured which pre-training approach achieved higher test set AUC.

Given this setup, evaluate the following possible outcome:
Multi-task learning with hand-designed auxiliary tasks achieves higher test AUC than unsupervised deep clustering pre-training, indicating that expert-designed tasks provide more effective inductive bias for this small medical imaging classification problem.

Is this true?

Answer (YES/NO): YES